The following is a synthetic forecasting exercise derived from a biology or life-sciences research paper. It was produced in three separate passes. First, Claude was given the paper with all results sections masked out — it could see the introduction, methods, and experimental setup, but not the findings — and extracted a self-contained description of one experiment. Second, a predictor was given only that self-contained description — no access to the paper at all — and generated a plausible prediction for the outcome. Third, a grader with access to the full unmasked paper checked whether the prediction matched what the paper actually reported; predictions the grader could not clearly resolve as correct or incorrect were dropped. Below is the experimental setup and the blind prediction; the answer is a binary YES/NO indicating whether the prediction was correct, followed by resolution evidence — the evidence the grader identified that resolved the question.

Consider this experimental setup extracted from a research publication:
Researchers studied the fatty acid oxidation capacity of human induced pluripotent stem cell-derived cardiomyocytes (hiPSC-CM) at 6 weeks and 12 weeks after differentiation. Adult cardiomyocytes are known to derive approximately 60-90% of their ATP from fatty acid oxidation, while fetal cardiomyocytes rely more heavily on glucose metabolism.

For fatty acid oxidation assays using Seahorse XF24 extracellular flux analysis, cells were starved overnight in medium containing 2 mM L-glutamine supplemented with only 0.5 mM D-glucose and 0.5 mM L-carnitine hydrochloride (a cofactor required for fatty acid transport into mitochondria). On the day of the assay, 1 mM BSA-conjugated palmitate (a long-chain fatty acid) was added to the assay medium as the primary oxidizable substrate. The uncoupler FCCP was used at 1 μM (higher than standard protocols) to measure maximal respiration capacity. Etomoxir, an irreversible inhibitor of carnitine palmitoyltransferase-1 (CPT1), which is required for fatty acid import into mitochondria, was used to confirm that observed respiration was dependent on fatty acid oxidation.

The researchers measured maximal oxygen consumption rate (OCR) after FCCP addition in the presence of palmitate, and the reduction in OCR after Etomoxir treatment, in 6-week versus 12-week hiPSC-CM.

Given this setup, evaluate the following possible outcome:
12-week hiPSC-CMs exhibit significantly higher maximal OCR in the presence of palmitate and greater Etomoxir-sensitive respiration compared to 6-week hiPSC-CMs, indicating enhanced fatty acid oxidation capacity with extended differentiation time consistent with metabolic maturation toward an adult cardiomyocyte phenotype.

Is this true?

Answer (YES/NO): YES